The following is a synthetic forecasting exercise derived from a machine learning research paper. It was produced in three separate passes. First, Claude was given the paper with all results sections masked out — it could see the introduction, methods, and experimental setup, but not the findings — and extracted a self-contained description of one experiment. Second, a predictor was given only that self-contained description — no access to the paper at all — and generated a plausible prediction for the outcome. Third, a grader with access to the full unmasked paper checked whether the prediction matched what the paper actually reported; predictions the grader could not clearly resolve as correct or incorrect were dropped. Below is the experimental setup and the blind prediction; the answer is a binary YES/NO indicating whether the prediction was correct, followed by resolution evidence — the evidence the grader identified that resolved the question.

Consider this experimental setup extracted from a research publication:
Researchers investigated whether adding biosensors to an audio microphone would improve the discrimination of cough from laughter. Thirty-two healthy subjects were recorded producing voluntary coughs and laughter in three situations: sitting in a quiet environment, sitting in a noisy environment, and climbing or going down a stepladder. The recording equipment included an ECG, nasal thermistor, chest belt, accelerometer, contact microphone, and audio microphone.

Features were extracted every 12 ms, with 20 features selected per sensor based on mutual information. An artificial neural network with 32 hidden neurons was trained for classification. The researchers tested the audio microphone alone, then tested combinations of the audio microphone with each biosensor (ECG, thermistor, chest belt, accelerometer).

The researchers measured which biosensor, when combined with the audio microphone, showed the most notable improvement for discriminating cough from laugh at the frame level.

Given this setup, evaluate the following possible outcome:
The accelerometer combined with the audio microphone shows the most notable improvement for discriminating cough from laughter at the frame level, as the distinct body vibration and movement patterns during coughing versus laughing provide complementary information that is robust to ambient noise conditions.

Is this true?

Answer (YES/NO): NO